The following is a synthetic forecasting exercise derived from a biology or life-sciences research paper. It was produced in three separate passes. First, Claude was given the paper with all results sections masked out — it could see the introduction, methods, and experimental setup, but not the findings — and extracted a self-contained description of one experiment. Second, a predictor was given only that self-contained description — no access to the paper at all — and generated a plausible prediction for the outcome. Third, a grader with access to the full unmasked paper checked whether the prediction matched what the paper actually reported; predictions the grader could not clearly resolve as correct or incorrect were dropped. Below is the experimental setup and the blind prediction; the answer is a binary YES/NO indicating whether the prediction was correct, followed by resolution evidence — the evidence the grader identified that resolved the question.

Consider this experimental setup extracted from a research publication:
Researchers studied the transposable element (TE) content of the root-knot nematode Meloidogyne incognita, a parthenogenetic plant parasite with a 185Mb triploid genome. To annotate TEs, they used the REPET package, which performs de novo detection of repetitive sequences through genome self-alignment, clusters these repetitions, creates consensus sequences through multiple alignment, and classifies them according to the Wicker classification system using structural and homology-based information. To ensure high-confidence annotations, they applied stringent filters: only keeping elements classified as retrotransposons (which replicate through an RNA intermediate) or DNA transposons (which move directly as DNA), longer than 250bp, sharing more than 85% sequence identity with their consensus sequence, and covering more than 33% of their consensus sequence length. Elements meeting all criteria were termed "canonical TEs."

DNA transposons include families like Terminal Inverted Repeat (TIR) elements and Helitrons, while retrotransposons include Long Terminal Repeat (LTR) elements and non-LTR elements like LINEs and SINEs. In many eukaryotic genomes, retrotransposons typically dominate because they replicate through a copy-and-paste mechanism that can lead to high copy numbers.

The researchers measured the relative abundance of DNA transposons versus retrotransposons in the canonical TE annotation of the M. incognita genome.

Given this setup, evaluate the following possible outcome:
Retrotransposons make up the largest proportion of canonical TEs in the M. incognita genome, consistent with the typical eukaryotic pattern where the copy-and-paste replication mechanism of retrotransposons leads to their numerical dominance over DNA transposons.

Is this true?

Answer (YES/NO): NO